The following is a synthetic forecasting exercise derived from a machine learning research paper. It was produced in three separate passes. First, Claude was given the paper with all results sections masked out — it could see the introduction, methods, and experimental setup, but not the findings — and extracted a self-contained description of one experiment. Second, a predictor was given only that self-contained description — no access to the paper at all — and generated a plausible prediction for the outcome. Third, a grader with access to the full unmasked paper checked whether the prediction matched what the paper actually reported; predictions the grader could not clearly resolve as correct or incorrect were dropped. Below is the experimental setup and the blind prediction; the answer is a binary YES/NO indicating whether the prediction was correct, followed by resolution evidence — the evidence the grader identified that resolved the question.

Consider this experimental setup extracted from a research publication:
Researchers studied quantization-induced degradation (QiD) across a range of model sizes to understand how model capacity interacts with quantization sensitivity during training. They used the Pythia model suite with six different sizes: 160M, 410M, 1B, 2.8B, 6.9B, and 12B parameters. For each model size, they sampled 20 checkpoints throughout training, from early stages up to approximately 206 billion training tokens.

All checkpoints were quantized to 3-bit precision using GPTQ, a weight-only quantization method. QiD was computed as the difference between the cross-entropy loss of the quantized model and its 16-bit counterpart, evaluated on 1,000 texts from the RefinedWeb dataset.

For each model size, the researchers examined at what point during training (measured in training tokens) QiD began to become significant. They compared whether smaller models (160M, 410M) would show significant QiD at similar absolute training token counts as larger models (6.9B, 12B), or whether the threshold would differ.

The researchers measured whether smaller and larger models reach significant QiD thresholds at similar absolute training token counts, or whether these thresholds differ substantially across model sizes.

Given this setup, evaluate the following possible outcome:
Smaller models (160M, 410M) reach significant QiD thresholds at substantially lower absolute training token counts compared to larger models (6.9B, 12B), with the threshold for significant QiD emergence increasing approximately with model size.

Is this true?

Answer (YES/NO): YES